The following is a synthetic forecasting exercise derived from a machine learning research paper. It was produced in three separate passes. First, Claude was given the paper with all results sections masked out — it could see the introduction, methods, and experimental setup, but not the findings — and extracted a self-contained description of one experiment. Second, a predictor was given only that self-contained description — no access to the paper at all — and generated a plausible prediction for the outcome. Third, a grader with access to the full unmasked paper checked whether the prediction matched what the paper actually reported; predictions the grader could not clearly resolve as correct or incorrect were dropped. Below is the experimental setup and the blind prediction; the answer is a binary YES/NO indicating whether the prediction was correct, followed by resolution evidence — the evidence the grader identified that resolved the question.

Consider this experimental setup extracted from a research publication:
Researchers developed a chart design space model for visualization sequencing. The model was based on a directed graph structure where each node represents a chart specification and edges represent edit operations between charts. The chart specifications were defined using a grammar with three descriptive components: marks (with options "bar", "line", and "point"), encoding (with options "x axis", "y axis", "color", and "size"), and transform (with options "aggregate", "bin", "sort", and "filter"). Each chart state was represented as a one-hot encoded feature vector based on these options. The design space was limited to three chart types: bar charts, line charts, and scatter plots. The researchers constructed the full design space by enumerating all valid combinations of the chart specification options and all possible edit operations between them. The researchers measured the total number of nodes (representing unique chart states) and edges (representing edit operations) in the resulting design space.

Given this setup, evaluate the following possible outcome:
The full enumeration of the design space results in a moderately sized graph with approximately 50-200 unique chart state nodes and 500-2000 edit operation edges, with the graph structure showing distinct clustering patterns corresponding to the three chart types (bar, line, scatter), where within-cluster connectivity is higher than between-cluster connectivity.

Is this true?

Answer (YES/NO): NO